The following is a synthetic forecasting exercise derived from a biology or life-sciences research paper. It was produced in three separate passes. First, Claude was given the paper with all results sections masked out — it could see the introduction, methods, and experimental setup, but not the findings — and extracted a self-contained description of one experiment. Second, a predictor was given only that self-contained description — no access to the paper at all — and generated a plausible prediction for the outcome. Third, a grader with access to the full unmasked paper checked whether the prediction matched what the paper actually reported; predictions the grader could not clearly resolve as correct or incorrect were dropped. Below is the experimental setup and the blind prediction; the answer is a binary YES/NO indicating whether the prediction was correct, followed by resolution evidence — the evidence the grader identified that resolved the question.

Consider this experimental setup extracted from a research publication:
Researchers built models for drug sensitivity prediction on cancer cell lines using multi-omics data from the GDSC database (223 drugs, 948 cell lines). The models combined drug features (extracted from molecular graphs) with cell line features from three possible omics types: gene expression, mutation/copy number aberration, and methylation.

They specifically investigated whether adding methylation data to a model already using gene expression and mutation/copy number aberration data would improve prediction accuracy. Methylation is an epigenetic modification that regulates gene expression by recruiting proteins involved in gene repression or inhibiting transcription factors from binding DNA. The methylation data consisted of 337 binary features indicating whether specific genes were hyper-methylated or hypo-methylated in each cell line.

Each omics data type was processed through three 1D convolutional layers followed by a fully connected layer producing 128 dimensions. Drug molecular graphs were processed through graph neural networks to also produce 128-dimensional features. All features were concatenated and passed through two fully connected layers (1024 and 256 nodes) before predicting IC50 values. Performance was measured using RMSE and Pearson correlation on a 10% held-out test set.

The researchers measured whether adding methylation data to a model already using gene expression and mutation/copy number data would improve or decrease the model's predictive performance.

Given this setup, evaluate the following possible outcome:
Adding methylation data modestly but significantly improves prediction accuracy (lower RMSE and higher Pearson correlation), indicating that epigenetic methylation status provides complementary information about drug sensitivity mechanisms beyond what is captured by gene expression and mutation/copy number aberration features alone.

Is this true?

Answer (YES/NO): NO